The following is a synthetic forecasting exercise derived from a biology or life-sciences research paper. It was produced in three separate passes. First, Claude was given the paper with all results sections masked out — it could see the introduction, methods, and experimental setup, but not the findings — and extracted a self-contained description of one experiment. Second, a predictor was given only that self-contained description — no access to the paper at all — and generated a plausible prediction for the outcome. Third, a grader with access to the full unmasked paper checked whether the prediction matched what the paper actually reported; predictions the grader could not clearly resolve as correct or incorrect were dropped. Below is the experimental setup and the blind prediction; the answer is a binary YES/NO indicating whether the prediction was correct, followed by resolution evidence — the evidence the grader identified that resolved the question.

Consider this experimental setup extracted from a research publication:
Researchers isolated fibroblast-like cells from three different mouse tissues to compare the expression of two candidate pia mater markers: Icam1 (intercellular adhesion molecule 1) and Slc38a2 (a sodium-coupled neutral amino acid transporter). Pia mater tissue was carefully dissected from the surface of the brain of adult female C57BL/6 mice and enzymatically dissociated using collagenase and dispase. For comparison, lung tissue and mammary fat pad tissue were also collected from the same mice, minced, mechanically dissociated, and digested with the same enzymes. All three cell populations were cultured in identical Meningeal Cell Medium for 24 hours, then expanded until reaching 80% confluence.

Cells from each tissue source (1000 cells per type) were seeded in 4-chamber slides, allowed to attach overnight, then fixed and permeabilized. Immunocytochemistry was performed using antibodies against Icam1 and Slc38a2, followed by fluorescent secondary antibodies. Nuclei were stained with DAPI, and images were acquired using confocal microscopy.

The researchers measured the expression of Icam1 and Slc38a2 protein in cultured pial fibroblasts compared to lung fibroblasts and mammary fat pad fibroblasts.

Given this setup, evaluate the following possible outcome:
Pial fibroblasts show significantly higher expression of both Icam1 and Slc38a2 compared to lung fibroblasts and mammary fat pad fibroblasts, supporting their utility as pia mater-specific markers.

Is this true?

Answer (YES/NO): NO